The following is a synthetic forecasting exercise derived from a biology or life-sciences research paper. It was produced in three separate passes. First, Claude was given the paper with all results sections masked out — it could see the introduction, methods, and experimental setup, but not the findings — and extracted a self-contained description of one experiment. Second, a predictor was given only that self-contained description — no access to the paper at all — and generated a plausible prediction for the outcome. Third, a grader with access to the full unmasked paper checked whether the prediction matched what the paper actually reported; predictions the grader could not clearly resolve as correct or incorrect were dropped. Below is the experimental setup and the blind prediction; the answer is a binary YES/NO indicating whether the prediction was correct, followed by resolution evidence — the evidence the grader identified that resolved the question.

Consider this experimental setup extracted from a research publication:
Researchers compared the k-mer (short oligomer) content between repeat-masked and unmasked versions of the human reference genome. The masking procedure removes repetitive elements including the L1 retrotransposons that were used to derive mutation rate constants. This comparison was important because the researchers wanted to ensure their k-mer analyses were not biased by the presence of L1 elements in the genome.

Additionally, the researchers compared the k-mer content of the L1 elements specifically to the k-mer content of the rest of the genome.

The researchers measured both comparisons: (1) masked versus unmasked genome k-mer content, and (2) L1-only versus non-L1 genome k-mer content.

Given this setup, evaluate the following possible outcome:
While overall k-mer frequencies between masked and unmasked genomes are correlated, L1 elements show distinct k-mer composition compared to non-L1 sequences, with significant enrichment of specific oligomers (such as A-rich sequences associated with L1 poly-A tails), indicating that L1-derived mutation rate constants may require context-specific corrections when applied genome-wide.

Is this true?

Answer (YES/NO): NO